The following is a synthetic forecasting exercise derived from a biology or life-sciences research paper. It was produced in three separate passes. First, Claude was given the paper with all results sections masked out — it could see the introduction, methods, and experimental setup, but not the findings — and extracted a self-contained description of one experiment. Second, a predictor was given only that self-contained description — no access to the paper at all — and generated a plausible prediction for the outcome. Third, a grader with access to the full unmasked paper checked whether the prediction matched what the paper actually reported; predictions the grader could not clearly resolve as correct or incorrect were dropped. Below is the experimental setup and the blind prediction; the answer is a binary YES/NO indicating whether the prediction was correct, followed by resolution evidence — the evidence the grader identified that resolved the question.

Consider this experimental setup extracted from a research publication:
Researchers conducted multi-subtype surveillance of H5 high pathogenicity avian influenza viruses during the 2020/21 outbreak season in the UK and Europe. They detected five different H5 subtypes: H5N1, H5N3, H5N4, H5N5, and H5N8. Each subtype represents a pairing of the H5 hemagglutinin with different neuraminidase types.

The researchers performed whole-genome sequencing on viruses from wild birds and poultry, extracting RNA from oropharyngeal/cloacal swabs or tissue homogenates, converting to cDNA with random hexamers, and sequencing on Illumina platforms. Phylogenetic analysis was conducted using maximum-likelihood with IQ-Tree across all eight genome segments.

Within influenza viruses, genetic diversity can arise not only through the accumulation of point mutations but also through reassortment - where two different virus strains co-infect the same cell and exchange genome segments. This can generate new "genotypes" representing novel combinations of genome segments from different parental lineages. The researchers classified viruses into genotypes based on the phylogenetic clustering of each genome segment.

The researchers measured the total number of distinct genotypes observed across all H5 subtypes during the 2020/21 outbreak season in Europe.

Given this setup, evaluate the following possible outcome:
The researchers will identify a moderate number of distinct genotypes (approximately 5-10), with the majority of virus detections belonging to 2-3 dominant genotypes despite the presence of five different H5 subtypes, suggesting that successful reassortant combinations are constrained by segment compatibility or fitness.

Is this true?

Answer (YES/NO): NO